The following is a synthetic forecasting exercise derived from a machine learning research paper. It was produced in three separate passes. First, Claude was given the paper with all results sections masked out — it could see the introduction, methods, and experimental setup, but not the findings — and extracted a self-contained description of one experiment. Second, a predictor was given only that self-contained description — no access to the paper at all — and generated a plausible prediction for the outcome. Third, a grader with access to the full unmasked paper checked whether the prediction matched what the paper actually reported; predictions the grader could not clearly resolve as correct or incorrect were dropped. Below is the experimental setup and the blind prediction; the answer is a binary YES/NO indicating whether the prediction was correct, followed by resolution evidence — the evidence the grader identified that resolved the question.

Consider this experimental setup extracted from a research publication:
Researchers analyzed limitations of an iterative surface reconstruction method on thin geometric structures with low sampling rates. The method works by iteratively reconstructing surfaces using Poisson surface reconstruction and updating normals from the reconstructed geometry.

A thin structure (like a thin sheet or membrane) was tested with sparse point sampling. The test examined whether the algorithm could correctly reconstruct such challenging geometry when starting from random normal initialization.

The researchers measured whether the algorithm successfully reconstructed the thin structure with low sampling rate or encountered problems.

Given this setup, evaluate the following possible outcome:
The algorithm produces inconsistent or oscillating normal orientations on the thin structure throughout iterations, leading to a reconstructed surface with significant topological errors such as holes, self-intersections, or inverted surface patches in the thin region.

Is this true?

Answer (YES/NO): NO